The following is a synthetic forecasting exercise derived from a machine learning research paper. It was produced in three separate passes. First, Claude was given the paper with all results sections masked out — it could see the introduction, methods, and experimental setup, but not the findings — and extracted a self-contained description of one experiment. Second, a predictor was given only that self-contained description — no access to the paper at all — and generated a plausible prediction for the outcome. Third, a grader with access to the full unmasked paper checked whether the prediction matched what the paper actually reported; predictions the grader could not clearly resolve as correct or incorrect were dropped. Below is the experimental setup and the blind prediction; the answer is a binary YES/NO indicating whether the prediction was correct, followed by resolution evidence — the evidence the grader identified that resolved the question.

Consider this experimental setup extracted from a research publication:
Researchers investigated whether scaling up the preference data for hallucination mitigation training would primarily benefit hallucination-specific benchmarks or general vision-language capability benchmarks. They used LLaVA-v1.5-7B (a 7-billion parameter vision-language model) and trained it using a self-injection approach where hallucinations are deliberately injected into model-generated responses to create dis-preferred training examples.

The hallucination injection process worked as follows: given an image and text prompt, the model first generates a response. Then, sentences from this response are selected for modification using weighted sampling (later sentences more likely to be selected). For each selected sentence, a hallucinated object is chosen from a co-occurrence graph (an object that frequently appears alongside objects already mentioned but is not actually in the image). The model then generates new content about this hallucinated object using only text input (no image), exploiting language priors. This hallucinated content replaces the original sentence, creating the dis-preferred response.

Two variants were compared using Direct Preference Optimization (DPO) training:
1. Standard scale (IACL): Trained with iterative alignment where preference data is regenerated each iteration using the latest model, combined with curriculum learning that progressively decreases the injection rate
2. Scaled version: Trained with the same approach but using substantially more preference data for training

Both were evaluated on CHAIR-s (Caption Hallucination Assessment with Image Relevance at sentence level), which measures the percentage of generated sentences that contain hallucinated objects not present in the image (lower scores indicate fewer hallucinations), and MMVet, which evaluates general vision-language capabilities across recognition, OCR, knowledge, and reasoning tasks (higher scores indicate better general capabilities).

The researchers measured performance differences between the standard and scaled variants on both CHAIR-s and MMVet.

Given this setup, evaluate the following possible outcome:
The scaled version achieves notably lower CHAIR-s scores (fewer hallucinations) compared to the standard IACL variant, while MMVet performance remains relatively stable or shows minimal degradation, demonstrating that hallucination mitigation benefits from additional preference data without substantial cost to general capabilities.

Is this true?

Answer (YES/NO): NO